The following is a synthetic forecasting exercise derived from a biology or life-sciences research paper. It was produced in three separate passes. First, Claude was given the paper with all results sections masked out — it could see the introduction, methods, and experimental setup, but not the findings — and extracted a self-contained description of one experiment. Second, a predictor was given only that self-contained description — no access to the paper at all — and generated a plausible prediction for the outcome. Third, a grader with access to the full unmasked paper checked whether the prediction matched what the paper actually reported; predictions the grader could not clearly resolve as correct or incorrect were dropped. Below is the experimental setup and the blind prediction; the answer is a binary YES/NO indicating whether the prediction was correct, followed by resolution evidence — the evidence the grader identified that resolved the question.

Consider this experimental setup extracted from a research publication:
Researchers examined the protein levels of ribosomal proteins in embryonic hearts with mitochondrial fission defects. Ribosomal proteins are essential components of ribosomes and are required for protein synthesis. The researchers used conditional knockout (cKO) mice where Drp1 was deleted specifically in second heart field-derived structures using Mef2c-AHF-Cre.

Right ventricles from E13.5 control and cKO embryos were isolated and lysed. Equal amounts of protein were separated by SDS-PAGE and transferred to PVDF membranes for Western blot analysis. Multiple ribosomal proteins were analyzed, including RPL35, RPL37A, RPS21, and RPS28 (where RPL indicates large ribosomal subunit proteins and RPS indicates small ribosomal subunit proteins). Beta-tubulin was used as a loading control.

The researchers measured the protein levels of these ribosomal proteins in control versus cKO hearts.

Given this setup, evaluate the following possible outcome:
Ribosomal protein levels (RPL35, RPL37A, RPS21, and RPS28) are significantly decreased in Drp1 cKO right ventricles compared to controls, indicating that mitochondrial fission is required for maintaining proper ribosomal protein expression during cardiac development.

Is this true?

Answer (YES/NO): YES